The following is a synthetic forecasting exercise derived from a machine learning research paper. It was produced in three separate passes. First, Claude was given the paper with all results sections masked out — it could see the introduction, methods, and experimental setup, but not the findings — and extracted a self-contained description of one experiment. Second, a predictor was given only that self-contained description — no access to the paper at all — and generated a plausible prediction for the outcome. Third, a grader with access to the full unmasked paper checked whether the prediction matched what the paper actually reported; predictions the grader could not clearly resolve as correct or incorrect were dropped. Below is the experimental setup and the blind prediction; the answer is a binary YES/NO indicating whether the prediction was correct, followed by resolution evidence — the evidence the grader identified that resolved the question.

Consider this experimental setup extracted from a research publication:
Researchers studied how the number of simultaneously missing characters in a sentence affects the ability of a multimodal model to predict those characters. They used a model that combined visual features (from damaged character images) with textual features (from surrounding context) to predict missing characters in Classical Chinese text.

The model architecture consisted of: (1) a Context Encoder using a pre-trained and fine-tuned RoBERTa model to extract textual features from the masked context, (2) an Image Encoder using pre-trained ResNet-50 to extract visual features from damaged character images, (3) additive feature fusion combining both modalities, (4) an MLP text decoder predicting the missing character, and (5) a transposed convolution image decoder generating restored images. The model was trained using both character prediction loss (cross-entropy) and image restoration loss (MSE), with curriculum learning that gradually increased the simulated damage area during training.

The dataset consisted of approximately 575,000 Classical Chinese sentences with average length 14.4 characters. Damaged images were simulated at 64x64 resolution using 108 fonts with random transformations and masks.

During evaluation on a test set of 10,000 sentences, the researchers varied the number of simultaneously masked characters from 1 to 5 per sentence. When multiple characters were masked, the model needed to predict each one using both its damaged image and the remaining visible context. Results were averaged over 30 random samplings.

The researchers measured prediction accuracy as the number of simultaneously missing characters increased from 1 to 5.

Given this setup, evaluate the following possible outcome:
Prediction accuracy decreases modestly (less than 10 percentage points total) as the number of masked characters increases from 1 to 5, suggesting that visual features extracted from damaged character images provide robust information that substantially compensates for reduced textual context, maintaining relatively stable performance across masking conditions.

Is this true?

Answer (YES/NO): YES